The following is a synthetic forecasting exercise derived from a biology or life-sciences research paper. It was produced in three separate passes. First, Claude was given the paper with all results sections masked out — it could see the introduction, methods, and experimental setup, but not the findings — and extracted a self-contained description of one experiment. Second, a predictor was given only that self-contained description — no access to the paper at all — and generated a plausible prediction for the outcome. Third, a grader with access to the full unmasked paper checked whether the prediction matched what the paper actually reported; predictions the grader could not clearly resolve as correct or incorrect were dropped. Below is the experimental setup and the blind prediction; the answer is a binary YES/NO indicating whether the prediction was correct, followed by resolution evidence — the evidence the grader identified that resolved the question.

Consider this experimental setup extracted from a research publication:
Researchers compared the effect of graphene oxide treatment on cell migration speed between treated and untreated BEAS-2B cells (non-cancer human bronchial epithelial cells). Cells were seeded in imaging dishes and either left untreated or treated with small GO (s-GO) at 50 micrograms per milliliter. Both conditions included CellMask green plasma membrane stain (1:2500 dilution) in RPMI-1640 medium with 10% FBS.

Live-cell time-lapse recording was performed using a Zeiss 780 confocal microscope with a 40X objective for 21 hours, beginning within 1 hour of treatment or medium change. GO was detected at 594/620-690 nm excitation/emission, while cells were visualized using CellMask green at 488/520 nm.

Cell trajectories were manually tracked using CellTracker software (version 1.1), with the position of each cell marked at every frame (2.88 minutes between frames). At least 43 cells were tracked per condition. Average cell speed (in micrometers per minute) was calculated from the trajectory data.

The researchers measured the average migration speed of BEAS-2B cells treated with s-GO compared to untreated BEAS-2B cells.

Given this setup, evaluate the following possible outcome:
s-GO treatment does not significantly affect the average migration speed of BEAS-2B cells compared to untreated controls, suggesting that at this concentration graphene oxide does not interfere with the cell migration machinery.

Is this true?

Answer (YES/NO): YES